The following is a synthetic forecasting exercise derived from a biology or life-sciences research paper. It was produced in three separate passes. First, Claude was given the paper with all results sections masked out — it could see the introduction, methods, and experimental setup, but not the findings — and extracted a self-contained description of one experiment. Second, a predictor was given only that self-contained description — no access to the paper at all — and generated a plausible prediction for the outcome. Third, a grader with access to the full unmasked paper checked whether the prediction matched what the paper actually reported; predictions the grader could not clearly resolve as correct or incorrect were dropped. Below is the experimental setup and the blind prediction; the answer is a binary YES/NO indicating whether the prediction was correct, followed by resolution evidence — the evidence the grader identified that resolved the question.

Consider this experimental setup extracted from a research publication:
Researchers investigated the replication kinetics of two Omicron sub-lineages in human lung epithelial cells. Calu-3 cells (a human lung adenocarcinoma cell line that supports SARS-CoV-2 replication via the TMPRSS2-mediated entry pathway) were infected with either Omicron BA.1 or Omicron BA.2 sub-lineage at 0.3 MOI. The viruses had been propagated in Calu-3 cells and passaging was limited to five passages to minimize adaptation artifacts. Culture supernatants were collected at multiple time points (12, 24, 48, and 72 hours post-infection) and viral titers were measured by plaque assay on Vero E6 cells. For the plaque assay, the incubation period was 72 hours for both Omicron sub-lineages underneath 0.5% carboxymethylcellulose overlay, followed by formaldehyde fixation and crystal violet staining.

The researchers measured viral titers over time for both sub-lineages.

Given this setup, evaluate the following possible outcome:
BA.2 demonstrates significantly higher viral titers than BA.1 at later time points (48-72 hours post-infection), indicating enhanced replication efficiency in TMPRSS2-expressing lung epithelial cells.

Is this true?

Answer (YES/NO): NO